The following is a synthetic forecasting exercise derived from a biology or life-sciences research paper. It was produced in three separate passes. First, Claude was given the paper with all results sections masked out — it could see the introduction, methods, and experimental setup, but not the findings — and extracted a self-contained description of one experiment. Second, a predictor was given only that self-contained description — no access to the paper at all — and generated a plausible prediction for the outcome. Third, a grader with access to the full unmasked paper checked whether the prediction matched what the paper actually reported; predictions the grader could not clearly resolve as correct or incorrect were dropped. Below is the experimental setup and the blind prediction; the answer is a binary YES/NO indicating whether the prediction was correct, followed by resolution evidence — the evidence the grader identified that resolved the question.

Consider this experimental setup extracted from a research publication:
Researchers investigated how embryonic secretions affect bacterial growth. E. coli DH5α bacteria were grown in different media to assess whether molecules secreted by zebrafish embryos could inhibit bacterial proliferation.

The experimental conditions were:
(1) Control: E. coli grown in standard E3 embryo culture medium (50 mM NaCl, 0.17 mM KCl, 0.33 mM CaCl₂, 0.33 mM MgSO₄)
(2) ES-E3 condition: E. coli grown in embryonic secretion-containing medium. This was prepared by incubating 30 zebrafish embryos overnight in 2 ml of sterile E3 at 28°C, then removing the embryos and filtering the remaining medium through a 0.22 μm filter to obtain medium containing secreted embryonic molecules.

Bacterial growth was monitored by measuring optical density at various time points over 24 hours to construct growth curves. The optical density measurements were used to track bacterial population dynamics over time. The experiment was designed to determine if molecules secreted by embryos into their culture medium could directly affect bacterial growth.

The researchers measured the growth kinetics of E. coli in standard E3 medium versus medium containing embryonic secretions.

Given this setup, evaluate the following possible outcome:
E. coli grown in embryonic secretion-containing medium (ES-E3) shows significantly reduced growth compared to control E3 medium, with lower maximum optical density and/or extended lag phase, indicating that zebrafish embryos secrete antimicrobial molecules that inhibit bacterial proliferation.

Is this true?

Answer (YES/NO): NO